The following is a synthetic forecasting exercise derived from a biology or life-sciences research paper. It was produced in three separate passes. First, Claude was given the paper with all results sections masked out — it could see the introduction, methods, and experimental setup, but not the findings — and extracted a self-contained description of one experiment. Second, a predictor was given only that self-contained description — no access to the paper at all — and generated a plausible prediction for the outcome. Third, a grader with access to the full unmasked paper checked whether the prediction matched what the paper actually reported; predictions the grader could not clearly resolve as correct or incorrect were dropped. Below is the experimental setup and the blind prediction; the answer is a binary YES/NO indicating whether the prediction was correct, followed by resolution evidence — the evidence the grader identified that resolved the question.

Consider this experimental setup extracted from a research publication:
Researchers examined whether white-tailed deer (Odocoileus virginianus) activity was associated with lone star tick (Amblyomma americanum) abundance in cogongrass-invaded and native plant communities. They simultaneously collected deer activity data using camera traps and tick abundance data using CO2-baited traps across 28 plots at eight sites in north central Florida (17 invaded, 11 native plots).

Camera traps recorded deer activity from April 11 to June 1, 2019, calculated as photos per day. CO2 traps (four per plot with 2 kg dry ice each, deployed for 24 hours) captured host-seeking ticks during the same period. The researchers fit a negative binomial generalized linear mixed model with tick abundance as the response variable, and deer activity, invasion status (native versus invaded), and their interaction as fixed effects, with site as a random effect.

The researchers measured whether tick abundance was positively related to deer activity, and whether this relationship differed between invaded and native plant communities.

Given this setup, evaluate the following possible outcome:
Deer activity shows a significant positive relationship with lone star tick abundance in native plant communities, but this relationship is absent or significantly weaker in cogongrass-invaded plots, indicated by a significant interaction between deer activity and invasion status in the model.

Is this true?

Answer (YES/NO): YES